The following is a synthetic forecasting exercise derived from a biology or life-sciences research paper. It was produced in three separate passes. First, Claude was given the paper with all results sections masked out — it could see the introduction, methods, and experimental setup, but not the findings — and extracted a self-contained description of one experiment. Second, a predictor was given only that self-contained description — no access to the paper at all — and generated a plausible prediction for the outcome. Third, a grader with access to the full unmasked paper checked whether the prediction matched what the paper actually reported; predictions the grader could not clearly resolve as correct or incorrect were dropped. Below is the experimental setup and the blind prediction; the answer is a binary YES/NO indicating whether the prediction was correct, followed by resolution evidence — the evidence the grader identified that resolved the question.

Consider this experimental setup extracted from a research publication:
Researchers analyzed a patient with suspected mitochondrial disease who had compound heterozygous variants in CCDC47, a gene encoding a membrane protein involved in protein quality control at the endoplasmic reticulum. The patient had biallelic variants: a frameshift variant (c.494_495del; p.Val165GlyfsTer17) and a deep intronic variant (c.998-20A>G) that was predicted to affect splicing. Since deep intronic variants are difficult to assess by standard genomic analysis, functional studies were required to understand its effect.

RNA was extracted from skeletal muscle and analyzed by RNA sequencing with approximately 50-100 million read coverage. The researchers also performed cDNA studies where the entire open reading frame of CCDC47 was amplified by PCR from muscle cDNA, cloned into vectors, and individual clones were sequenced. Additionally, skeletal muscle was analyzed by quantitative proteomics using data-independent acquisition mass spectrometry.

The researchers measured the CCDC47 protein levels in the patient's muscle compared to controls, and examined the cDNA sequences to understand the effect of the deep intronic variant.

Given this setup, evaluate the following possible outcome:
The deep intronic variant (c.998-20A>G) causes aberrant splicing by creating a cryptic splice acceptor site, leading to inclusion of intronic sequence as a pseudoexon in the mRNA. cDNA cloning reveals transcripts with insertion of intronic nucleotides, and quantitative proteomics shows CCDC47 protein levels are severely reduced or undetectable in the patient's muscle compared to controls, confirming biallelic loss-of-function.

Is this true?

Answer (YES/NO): NO